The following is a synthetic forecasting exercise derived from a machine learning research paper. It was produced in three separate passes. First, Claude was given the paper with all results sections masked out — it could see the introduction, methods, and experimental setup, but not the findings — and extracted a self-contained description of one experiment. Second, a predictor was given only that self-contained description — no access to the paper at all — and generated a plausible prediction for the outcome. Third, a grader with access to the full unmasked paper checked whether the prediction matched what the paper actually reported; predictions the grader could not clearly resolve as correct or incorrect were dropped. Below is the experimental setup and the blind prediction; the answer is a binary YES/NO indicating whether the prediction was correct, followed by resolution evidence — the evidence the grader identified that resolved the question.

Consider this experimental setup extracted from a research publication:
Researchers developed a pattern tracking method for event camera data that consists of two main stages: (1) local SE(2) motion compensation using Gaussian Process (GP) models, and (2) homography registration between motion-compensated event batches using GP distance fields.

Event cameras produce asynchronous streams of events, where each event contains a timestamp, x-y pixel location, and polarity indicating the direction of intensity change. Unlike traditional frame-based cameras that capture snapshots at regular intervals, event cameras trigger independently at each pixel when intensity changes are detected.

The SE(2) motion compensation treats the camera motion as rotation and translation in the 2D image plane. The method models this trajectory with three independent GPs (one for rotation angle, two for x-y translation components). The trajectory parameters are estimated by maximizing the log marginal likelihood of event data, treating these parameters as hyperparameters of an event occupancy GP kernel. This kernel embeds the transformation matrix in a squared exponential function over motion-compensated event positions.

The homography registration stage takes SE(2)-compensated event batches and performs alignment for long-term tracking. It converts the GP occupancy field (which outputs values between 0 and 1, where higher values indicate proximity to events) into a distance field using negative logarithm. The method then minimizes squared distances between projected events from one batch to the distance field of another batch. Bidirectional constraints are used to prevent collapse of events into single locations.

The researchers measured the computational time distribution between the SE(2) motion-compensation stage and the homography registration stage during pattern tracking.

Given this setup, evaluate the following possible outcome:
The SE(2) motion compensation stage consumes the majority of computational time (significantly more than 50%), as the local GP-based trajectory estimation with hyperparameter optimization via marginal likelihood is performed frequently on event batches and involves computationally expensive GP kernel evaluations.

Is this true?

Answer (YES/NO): YES